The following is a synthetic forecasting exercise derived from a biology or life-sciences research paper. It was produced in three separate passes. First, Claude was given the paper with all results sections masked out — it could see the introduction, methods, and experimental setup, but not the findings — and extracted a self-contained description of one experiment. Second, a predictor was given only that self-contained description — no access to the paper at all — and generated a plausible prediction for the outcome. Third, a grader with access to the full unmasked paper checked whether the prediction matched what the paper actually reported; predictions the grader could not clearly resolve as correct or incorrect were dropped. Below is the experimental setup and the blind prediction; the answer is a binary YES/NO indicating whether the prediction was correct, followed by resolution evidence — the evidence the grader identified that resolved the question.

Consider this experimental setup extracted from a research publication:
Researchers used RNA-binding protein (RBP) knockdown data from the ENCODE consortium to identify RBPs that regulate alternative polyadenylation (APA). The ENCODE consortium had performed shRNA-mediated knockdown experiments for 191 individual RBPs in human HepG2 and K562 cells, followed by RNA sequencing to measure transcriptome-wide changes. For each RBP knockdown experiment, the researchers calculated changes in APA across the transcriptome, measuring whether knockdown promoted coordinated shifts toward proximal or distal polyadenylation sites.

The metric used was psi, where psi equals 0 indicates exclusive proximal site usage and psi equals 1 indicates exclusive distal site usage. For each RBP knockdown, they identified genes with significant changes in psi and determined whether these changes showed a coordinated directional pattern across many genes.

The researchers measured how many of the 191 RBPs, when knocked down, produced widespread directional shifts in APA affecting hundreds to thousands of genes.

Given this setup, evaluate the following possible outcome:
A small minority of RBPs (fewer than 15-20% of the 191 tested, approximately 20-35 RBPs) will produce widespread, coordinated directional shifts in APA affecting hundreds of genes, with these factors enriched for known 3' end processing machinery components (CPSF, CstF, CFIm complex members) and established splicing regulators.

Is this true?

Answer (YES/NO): NO